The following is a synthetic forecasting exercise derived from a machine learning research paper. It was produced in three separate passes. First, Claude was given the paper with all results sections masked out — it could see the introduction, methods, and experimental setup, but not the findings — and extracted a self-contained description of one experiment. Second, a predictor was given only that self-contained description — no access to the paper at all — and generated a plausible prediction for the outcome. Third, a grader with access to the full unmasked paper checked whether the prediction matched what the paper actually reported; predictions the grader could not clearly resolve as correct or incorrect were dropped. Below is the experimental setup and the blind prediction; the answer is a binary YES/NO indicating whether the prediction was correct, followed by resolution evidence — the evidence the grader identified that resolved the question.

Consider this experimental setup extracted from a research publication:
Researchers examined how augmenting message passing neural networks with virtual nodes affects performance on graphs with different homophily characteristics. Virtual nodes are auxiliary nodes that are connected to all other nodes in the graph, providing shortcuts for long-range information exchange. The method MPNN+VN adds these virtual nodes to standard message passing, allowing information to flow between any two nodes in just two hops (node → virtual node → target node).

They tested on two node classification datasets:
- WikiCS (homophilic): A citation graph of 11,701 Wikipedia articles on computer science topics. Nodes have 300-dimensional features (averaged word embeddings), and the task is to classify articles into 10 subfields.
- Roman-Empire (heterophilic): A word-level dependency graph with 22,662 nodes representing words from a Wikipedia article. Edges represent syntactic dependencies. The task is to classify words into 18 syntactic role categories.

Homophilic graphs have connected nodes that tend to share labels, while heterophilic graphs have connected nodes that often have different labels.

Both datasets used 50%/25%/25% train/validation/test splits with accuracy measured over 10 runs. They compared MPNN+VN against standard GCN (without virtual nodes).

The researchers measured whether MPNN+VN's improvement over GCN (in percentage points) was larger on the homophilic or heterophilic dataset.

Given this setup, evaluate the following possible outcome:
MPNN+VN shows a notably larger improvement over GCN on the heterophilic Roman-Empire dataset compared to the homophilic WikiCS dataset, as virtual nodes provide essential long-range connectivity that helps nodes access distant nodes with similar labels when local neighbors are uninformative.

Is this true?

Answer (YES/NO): YES